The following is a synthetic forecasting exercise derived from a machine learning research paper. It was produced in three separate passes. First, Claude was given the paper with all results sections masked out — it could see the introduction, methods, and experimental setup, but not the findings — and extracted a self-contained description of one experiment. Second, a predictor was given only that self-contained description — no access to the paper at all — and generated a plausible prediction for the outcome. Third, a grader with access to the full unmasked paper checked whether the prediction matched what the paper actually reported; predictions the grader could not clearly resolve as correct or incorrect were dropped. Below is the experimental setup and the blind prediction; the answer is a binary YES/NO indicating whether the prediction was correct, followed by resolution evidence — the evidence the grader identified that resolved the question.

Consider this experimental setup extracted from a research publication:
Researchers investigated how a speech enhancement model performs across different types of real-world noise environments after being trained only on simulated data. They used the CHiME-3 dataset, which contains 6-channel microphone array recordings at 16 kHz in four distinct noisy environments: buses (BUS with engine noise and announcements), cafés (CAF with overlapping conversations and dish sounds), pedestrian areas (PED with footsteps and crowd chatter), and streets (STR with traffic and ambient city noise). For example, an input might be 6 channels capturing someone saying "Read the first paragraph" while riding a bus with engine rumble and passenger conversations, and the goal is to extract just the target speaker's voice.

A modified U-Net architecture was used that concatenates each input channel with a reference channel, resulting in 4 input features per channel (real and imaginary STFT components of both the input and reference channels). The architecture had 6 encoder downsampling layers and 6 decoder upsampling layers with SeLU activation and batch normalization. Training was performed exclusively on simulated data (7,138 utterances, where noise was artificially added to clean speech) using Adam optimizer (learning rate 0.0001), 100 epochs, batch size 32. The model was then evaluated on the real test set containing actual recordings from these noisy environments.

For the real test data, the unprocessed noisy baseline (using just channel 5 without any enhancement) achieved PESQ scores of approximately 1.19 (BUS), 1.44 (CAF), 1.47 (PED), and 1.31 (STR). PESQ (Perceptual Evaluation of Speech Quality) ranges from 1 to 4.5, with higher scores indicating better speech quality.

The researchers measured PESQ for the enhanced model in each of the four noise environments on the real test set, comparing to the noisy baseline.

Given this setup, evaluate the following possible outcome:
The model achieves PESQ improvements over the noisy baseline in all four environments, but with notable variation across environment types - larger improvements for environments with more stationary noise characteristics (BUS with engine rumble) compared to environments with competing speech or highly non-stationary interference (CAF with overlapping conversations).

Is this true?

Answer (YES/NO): NO